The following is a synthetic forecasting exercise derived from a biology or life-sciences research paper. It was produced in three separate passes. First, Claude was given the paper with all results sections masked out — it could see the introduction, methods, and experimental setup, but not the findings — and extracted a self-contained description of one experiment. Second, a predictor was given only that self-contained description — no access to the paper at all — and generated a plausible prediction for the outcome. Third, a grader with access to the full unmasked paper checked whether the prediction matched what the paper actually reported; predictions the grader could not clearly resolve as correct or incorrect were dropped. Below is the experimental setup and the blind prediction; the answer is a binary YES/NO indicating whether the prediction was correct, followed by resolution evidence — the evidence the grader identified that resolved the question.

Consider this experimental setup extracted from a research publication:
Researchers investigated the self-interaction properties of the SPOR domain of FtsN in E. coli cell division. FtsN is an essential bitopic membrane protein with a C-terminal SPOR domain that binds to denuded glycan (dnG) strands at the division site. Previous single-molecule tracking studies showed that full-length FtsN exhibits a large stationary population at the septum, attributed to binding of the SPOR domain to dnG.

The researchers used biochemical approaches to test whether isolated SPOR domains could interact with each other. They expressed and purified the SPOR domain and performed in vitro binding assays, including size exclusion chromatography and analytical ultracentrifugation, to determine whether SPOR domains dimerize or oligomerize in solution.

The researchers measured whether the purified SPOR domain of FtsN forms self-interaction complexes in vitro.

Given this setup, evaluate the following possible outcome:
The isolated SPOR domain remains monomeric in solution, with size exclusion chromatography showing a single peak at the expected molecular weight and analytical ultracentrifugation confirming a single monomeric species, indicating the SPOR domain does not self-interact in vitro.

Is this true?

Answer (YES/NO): NO